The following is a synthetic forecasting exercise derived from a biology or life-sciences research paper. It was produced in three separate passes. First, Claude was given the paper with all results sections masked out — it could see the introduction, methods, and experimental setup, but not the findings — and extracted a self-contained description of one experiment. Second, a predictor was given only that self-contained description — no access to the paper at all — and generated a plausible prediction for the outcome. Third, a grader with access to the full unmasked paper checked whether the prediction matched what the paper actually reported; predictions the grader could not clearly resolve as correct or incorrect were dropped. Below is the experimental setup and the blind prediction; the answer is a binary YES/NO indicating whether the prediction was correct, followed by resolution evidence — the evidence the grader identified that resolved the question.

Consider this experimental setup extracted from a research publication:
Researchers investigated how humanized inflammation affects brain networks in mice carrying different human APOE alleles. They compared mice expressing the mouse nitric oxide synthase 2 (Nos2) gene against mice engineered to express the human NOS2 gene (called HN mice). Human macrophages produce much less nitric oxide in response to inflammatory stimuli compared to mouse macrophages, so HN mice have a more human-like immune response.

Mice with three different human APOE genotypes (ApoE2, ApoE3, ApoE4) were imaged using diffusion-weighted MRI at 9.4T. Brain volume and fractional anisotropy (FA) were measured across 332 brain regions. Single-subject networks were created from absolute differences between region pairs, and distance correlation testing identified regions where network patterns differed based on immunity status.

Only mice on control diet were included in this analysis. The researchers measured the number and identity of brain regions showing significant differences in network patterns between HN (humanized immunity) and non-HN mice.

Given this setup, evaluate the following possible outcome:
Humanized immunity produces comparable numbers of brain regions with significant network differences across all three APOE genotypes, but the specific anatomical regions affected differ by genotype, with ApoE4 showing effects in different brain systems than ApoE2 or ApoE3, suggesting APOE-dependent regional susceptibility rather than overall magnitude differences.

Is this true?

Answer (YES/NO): NO